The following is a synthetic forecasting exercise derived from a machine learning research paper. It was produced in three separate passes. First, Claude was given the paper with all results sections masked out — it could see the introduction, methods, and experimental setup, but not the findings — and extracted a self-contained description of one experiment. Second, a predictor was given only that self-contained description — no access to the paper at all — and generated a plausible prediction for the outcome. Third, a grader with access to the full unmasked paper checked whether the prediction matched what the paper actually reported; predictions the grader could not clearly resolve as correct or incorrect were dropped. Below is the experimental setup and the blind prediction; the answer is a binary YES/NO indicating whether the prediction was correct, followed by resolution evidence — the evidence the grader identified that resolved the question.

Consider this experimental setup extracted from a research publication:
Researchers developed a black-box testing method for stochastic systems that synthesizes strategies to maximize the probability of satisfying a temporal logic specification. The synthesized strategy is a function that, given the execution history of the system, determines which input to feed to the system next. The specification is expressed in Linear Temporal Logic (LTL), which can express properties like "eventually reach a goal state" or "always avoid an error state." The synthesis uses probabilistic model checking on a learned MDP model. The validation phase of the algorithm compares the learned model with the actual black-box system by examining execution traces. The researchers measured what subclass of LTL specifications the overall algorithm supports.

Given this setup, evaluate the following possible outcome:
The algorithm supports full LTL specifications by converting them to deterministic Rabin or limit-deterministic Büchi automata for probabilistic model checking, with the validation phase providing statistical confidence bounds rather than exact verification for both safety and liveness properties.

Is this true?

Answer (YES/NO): NO